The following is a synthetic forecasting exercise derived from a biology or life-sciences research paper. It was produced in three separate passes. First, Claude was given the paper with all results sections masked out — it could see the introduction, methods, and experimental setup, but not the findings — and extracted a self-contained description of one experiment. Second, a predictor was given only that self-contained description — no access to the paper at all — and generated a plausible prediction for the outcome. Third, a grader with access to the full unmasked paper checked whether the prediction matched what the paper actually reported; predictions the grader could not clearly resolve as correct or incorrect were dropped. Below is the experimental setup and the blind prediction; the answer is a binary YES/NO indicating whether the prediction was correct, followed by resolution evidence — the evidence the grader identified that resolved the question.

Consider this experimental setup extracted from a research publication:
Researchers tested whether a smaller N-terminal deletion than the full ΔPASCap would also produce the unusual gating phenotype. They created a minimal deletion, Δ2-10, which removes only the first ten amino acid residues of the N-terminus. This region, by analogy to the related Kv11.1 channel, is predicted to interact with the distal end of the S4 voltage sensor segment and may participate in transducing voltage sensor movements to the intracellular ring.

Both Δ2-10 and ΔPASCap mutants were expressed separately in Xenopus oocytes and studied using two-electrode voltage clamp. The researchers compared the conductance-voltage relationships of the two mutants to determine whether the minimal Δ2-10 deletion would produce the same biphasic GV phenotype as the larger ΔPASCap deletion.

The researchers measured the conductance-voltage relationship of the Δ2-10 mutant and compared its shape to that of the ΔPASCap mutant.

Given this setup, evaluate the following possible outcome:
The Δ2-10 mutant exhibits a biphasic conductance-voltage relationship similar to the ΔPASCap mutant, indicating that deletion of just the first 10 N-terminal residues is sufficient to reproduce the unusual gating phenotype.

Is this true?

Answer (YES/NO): YES